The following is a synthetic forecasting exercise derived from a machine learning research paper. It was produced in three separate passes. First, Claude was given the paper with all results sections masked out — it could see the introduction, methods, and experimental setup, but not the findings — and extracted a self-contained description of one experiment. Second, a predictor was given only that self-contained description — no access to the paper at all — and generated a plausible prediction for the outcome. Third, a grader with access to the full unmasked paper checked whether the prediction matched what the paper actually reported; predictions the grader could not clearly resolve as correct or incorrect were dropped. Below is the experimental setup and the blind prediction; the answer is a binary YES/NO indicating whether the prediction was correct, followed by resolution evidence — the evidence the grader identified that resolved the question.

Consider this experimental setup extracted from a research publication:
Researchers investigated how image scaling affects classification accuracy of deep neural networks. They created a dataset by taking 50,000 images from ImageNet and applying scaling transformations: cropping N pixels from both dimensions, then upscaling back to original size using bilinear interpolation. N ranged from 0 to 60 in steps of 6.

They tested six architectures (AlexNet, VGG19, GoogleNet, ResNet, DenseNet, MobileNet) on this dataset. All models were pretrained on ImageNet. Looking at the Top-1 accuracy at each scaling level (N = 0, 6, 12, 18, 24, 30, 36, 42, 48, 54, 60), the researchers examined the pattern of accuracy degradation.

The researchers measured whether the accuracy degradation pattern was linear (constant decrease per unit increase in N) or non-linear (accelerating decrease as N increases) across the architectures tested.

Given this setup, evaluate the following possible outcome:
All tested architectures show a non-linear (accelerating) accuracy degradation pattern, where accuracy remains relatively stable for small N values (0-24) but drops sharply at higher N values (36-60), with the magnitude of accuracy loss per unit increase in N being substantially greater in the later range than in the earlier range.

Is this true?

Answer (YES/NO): NO